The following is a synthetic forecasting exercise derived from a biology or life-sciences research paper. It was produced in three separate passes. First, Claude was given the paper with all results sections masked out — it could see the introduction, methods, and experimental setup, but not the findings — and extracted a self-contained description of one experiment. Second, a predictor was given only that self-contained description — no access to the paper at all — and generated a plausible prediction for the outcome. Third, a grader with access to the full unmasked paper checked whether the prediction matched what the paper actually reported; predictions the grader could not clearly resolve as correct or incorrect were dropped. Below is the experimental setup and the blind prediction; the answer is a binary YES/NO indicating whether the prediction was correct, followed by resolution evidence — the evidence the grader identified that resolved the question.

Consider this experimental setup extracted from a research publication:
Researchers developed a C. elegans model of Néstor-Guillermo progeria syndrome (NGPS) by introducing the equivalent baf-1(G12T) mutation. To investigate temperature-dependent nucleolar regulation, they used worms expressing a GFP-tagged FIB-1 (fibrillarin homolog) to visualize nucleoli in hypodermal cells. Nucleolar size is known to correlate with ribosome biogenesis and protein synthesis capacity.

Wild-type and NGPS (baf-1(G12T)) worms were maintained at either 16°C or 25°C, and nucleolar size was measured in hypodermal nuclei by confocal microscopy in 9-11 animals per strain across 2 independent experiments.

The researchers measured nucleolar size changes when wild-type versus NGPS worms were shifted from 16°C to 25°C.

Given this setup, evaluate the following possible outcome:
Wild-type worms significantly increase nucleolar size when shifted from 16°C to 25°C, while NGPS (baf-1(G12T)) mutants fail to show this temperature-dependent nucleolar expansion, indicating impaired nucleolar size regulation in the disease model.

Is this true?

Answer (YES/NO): NO